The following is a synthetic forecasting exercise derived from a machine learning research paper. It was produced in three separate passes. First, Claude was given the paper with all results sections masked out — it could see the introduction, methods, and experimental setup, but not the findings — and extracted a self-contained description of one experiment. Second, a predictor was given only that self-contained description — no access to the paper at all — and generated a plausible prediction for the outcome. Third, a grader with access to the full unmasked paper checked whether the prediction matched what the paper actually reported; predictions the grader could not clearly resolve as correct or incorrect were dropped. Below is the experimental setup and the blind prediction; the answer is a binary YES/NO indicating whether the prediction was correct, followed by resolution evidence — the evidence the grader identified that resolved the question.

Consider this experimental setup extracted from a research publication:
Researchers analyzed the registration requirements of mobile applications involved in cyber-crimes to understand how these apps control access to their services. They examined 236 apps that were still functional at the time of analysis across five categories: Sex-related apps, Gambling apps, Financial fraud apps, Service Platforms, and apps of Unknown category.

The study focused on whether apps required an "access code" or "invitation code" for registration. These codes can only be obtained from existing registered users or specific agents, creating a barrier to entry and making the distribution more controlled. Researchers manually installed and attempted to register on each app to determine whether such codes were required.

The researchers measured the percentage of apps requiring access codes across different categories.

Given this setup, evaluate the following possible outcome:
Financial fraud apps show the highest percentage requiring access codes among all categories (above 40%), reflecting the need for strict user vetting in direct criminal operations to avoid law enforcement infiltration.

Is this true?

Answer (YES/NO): NO